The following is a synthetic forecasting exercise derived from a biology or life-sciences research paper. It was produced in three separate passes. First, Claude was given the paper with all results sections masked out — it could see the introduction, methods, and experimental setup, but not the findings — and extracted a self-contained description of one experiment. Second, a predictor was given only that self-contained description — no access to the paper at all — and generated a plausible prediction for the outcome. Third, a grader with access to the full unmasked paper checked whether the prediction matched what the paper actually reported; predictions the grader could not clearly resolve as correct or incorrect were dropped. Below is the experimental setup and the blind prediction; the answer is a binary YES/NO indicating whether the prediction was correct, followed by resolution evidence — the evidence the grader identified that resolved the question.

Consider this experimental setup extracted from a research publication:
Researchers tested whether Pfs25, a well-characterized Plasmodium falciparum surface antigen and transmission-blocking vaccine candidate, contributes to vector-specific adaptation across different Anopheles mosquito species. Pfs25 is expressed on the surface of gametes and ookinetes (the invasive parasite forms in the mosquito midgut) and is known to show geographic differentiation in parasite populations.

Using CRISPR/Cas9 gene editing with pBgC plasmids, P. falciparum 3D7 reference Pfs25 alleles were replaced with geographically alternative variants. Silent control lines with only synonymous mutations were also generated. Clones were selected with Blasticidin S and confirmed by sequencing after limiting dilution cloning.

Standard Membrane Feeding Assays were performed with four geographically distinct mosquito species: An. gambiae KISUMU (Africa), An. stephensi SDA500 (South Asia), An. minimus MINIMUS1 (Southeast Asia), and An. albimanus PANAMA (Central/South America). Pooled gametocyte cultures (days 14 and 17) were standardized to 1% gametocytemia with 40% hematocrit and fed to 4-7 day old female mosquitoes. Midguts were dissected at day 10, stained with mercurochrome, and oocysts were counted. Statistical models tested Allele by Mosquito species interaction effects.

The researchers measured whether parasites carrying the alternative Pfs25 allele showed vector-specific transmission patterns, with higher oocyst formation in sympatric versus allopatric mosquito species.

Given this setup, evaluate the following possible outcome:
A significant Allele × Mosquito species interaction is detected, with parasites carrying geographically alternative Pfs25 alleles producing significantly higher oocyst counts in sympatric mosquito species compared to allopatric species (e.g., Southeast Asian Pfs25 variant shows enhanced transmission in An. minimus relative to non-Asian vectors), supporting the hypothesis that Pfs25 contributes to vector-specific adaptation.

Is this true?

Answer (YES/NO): NO